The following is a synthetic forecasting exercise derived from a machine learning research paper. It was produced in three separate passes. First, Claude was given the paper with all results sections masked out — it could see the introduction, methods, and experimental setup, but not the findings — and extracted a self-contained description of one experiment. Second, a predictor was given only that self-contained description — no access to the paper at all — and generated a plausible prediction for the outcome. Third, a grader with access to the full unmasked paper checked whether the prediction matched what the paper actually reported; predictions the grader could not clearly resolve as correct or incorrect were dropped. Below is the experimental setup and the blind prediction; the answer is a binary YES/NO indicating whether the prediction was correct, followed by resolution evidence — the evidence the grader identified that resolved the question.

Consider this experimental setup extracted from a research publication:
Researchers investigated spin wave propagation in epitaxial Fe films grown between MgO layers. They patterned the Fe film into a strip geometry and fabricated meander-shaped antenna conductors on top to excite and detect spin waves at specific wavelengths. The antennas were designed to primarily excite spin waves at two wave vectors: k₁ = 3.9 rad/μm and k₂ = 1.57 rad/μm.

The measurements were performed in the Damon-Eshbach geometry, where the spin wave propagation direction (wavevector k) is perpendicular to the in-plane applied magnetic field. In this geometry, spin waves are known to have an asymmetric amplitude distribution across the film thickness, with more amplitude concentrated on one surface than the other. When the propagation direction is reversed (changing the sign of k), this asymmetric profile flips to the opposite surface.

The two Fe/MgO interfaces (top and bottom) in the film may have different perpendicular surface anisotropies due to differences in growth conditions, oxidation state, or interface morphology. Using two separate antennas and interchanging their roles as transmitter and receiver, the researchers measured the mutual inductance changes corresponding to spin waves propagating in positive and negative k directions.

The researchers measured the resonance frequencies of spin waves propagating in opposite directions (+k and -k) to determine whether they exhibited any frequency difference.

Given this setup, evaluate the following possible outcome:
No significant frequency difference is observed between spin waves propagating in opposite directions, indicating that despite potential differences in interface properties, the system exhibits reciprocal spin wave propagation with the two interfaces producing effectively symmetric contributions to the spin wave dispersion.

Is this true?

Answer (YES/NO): NO